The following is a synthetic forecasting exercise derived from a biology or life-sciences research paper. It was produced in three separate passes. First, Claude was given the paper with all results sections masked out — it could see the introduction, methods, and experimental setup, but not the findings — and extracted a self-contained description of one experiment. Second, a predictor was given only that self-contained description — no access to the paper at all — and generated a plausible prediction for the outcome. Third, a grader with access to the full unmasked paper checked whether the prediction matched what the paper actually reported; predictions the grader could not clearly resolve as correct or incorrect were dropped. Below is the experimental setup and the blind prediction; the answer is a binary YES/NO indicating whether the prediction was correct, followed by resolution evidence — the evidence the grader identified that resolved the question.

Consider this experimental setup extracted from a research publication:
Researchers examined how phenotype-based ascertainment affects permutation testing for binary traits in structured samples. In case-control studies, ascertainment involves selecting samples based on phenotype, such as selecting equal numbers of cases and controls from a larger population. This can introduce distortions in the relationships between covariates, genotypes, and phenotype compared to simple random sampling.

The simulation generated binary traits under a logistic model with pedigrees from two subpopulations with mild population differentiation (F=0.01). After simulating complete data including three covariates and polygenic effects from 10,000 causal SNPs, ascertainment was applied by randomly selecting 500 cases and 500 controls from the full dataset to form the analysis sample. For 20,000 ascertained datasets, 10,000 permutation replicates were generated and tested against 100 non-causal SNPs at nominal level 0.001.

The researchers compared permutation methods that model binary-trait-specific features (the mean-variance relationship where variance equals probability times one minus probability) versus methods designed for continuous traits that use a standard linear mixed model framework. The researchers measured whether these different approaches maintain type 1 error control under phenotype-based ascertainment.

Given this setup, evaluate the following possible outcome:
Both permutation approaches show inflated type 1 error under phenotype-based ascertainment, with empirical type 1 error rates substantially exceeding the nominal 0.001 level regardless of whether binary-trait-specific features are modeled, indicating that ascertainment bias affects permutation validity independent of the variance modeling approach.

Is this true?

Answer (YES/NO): NO